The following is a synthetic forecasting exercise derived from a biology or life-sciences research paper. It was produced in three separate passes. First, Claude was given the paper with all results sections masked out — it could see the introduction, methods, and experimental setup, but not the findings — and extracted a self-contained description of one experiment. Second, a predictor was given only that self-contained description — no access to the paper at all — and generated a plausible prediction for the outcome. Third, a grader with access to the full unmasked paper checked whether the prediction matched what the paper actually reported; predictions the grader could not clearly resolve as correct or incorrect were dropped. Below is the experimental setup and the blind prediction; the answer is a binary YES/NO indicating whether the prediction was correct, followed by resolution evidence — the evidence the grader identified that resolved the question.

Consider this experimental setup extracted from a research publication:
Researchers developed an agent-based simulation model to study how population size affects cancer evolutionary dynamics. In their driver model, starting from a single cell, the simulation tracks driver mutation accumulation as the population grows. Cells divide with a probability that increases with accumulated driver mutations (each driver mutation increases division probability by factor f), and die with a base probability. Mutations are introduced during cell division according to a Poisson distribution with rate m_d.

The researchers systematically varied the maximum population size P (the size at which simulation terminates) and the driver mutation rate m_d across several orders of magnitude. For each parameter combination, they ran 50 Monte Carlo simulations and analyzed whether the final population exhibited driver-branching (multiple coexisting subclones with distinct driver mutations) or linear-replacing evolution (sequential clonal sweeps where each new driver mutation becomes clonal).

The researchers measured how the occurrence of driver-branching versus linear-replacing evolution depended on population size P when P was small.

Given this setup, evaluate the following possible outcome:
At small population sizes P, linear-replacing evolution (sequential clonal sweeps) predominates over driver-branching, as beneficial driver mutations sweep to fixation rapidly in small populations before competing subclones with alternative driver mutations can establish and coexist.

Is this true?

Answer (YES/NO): NO